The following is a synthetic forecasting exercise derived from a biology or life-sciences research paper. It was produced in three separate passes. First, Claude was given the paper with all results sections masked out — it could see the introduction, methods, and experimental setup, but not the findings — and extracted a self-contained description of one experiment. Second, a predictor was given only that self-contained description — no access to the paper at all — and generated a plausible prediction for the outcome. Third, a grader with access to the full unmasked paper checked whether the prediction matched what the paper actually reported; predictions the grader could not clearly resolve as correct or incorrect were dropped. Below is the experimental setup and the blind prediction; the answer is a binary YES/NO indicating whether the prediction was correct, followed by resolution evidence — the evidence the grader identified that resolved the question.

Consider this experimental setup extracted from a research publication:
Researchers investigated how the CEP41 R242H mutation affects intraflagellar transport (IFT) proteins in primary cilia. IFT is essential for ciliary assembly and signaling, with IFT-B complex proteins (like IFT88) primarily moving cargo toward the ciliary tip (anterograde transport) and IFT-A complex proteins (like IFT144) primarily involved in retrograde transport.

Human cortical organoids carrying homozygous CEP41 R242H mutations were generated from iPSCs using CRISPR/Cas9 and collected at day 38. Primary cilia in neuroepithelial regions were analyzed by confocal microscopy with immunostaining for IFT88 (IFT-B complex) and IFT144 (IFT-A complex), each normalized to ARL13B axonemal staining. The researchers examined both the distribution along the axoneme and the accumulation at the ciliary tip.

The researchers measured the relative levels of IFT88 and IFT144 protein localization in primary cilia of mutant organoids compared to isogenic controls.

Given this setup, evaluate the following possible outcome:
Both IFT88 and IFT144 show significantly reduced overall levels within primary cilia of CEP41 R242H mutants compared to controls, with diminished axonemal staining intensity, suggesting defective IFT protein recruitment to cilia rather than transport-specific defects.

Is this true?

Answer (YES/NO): NO